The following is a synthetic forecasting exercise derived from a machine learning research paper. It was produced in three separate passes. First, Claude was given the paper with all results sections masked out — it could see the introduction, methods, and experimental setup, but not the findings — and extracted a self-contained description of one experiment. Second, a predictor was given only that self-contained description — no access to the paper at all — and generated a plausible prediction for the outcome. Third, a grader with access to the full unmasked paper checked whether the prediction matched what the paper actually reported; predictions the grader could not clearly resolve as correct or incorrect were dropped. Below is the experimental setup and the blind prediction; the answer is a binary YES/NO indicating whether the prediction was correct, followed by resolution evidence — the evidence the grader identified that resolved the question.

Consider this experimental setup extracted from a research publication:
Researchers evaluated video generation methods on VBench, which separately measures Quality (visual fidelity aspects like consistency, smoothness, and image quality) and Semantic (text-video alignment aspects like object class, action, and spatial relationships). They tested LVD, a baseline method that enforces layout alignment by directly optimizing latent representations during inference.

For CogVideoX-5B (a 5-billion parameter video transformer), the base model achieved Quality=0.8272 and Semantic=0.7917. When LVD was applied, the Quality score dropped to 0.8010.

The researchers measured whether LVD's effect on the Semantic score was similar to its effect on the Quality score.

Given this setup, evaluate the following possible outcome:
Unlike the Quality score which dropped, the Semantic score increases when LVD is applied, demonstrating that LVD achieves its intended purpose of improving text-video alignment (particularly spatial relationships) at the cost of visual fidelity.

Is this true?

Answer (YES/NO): YES